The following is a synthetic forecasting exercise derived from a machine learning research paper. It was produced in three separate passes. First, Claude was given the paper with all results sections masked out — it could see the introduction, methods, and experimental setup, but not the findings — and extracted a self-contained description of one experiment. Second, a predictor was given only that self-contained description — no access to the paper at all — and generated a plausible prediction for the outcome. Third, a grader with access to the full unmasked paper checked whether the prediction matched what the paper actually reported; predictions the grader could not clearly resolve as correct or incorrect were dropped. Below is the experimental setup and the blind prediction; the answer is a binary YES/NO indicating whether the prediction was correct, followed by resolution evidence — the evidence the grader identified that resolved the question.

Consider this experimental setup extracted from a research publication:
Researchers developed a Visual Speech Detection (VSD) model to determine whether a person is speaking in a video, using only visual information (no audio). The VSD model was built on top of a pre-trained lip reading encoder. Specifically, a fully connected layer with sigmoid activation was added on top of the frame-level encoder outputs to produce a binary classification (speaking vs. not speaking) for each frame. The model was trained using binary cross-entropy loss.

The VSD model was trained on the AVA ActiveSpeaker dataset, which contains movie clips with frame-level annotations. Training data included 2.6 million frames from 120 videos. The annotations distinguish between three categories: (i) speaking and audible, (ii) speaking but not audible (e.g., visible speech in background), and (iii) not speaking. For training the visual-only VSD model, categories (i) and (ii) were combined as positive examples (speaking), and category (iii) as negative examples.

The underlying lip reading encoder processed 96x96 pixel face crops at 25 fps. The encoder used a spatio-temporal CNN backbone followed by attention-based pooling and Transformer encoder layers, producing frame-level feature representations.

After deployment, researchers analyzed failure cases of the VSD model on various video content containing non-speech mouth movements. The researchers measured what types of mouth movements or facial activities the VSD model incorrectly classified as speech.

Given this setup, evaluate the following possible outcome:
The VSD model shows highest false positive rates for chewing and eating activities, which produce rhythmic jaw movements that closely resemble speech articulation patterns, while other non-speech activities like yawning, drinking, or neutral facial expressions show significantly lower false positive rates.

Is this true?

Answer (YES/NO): NO